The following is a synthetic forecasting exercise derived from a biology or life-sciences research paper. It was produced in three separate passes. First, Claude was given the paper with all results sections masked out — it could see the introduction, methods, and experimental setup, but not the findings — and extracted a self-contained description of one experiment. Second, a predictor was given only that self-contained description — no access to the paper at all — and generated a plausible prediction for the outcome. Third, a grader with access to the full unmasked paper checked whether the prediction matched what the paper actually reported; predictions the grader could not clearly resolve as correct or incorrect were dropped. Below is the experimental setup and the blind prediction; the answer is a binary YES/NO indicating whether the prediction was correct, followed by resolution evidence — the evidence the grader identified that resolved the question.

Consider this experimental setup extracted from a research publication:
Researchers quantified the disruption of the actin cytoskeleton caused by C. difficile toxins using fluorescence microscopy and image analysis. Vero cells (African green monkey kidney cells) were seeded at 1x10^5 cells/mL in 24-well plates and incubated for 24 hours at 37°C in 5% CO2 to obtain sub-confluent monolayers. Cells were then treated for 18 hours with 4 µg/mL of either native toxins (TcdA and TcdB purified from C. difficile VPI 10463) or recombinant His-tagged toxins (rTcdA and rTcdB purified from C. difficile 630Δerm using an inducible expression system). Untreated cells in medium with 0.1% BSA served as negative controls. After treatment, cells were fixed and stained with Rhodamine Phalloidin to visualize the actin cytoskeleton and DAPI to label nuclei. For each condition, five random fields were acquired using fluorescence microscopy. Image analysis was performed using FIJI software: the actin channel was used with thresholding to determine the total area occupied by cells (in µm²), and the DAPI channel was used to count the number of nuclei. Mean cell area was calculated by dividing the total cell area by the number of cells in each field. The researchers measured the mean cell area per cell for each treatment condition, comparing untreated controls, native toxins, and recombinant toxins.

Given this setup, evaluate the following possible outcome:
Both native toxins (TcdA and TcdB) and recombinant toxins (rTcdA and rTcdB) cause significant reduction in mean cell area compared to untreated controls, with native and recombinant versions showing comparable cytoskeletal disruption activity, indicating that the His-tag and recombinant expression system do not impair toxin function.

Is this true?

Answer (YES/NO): YES